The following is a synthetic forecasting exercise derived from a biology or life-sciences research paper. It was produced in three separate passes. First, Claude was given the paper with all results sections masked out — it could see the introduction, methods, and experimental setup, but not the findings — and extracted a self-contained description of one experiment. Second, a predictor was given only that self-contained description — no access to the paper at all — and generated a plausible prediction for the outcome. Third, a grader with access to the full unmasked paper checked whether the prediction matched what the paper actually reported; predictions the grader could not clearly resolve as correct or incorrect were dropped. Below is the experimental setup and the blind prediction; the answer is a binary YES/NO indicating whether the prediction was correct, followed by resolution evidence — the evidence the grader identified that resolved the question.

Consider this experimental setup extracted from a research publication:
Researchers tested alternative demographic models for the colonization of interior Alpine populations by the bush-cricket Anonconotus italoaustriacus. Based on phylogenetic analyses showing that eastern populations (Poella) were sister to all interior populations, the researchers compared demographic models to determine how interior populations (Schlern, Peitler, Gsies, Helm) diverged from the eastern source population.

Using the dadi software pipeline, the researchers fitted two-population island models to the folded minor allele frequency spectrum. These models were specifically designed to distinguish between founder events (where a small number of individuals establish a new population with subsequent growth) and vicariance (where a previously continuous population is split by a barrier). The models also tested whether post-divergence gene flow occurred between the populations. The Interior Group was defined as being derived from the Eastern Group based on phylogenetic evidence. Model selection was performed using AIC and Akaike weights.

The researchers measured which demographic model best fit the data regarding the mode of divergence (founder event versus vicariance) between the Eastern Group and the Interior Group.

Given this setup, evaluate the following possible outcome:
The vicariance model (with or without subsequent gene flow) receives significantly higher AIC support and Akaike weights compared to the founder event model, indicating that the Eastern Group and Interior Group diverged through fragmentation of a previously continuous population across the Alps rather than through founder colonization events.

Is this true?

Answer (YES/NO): NO